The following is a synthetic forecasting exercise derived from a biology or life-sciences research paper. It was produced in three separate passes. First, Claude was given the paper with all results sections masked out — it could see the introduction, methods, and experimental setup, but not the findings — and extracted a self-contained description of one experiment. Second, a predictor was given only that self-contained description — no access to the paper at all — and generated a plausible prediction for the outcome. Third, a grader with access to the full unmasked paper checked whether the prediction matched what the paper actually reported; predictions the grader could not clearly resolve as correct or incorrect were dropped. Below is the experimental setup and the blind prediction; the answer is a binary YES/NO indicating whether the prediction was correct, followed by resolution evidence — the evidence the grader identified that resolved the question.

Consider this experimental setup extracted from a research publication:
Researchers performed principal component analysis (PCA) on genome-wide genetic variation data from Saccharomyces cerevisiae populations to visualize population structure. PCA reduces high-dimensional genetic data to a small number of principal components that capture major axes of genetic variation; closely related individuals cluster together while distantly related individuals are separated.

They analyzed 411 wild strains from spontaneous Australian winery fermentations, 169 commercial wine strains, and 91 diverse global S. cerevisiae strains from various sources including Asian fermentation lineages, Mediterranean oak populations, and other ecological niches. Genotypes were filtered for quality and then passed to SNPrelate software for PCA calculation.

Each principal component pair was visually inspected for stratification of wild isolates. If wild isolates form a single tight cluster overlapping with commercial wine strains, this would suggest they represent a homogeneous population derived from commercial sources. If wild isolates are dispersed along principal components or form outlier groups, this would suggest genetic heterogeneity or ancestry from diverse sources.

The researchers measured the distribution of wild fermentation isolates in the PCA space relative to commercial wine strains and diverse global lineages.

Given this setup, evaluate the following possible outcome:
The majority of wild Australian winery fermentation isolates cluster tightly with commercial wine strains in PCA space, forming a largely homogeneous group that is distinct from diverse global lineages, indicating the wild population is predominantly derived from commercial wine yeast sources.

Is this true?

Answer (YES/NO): NO